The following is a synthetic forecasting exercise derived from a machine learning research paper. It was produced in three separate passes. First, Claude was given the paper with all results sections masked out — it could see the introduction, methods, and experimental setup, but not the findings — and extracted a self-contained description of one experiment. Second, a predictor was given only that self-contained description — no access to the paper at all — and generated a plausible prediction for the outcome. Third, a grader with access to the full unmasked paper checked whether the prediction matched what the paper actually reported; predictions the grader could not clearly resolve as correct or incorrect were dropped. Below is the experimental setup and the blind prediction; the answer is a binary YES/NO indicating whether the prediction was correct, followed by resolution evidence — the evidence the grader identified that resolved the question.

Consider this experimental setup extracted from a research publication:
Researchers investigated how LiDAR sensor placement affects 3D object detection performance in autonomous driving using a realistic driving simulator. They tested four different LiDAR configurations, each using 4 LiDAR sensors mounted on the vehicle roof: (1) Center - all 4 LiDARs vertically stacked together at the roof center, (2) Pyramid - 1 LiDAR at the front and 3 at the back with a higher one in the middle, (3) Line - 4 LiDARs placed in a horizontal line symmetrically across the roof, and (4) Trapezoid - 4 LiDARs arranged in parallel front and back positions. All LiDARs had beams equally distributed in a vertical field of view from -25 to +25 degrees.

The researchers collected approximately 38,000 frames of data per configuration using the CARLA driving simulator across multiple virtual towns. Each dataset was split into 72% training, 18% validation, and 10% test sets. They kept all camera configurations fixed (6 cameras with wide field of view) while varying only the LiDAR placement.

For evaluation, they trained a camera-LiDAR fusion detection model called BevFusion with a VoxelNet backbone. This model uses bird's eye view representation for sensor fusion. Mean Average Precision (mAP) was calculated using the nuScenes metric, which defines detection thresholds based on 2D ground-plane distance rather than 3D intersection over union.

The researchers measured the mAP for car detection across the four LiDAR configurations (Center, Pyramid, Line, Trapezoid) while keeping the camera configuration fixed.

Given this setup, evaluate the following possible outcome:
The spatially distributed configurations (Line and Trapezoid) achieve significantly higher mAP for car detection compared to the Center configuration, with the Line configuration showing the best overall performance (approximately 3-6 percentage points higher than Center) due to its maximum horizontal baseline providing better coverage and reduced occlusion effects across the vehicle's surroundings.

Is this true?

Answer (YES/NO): NO